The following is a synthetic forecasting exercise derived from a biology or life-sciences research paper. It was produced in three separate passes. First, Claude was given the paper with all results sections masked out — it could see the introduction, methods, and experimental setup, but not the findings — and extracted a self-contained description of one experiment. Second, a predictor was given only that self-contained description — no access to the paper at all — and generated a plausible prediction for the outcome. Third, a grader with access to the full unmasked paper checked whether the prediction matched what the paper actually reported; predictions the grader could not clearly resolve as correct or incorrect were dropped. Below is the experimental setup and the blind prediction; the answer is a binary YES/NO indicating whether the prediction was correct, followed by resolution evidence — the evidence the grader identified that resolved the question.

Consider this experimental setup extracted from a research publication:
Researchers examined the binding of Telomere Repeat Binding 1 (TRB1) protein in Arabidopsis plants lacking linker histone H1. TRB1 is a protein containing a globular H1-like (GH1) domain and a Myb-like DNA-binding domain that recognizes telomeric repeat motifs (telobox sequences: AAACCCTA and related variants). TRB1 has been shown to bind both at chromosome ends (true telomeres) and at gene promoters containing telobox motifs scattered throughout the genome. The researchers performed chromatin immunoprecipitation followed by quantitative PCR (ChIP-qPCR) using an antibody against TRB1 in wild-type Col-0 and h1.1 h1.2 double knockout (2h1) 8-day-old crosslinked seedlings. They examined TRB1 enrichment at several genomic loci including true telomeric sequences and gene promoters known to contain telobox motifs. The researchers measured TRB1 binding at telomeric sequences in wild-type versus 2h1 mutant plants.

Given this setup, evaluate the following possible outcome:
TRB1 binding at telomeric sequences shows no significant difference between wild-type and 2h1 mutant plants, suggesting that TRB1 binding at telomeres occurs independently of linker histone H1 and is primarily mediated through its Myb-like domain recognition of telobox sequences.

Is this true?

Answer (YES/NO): NO